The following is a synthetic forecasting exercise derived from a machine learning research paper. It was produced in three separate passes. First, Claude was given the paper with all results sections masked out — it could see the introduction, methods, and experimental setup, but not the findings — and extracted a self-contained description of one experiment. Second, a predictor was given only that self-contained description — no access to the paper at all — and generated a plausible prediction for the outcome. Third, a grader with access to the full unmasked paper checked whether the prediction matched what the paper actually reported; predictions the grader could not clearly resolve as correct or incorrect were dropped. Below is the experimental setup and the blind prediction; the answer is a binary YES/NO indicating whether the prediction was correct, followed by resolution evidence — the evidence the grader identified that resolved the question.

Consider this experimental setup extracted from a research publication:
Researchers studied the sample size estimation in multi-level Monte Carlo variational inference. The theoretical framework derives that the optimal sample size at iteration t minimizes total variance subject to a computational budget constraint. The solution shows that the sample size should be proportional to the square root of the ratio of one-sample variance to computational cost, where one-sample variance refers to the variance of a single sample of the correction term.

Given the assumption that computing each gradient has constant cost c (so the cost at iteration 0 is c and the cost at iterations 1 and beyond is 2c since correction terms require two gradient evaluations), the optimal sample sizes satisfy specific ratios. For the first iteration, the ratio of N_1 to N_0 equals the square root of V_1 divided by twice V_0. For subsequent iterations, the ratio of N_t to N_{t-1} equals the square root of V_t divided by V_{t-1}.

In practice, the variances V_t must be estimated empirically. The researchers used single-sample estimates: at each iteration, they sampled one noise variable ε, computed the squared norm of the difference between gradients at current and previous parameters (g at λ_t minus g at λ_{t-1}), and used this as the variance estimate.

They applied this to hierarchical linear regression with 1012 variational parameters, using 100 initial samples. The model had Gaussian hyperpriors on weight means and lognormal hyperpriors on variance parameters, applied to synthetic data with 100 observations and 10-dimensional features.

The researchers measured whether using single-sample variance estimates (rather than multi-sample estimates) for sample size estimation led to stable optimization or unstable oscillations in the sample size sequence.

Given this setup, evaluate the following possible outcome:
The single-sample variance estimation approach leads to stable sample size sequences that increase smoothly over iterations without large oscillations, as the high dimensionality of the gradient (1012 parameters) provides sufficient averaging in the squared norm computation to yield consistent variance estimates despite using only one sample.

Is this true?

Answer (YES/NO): NO